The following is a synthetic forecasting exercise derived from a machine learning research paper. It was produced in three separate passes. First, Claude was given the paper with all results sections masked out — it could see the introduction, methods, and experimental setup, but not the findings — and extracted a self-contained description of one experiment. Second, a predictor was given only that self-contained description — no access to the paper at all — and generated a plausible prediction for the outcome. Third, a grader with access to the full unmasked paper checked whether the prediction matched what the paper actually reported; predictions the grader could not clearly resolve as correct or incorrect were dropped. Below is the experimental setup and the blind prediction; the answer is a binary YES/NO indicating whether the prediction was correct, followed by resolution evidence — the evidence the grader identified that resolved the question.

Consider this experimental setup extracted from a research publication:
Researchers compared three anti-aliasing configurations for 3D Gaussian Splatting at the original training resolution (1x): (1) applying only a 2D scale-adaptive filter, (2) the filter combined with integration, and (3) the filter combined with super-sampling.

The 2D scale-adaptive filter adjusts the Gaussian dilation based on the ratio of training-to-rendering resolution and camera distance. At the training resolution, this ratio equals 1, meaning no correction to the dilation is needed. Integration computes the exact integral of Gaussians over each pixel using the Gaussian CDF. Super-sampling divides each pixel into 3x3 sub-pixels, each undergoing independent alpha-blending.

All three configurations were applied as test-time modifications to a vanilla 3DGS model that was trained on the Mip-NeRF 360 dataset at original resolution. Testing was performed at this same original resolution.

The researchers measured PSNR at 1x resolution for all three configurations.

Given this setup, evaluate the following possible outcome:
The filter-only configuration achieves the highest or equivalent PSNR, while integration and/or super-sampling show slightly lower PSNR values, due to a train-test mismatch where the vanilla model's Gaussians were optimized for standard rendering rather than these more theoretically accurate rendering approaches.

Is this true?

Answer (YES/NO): YES